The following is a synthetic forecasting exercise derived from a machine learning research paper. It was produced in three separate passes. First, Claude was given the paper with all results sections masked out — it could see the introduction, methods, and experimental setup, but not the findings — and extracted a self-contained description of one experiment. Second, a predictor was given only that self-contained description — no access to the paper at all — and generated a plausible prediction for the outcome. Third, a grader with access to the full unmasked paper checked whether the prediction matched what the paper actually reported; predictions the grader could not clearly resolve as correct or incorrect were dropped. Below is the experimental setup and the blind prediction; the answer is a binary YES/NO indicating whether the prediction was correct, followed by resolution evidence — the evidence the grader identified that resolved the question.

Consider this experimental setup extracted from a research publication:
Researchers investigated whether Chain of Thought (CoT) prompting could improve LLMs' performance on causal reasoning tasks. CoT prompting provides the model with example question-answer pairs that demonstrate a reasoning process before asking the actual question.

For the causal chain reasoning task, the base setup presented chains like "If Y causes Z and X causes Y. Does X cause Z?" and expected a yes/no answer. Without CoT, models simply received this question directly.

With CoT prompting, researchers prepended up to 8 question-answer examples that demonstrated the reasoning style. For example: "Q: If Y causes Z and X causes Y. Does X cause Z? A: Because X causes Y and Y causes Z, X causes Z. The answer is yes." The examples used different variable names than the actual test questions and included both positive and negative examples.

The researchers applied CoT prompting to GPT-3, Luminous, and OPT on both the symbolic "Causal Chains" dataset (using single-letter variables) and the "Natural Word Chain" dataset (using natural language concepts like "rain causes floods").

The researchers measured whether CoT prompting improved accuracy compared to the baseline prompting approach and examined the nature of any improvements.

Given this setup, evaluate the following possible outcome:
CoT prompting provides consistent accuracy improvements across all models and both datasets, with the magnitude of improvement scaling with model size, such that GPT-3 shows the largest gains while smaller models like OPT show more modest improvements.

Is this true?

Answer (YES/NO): NO